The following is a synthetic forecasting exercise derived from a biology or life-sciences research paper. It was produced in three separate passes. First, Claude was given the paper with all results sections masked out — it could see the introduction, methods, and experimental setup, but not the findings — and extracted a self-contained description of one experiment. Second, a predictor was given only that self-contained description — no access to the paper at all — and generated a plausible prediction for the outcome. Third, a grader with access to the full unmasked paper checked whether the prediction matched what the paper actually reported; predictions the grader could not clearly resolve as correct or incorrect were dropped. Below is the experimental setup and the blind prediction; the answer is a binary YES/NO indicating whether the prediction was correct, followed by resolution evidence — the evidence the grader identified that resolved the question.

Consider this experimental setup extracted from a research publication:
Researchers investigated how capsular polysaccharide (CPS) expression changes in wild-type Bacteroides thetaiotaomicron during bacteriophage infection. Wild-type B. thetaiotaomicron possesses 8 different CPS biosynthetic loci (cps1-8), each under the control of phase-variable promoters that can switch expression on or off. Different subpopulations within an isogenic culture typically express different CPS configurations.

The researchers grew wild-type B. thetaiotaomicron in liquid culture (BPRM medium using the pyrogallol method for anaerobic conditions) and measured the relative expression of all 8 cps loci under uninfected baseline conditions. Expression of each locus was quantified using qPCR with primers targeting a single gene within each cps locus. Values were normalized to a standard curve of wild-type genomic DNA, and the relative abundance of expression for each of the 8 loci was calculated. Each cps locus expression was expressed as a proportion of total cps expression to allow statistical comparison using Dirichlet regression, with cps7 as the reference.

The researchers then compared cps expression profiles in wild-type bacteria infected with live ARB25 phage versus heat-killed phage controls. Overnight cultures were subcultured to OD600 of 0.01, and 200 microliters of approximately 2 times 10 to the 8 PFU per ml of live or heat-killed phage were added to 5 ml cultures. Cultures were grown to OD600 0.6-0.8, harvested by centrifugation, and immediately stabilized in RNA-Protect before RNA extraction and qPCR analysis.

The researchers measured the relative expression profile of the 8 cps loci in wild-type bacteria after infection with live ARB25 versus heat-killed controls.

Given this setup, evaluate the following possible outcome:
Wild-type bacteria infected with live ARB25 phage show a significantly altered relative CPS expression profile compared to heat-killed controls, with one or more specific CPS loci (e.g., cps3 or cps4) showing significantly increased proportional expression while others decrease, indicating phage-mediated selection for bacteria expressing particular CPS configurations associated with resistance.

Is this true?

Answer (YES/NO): YES